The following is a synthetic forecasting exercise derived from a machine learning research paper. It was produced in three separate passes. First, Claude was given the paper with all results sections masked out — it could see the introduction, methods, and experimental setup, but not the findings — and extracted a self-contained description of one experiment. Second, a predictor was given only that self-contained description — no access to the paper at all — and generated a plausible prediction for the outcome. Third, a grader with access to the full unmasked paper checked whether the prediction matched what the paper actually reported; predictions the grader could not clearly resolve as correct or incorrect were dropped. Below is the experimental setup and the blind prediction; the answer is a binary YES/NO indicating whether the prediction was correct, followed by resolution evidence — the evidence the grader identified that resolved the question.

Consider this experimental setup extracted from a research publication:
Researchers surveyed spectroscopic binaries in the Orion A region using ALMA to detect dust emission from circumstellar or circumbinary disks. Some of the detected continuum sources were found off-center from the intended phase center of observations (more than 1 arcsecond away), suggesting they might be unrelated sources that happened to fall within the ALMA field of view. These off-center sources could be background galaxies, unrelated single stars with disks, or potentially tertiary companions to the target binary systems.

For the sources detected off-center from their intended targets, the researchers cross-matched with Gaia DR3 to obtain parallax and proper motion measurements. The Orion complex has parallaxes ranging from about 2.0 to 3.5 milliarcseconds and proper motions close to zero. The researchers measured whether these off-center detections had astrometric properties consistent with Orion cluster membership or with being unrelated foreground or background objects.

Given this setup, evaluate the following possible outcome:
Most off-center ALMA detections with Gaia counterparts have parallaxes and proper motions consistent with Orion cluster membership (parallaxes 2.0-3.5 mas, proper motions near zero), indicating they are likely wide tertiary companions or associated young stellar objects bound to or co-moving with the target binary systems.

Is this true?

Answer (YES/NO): NO